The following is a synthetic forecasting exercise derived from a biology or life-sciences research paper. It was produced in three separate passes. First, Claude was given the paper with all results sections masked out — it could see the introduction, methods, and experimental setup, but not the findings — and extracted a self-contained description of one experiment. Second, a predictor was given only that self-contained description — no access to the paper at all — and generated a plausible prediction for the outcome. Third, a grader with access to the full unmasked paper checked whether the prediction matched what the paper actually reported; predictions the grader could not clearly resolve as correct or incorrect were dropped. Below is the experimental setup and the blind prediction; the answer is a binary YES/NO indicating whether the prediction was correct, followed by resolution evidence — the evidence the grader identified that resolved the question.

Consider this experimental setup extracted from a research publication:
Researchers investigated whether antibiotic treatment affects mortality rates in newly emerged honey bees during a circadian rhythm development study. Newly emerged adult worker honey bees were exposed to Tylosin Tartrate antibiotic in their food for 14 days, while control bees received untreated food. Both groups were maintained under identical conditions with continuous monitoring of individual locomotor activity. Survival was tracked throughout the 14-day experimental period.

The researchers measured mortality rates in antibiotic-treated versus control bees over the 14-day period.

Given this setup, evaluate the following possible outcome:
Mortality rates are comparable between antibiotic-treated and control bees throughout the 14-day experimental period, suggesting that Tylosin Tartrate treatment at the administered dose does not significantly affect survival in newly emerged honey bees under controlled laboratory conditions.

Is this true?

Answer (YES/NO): YES